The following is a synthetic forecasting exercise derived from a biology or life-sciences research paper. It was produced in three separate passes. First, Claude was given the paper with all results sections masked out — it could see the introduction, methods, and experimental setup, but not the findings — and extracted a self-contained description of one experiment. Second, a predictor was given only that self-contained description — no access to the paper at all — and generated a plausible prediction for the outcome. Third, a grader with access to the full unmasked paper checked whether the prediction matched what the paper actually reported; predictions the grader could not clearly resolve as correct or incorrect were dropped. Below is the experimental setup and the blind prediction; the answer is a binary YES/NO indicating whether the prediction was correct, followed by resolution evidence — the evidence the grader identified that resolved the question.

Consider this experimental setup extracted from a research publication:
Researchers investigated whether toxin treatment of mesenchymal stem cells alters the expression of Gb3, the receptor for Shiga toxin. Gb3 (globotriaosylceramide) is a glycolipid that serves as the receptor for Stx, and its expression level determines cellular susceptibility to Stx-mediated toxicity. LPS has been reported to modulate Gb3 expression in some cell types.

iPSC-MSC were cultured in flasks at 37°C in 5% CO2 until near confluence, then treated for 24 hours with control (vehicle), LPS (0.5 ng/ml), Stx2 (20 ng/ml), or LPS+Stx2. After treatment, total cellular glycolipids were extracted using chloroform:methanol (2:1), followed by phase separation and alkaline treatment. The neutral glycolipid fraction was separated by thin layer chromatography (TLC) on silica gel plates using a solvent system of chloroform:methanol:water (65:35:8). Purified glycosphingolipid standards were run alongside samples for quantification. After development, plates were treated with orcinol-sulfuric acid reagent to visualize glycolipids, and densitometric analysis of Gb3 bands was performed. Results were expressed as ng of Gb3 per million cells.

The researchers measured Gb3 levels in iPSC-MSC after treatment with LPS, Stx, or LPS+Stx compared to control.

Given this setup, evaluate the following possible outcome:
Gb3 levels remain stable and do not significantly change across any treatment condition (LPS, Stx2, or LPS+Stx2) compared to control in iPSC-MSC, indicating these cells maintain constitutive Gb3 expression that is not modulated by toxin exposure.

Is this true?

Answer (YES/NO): YES